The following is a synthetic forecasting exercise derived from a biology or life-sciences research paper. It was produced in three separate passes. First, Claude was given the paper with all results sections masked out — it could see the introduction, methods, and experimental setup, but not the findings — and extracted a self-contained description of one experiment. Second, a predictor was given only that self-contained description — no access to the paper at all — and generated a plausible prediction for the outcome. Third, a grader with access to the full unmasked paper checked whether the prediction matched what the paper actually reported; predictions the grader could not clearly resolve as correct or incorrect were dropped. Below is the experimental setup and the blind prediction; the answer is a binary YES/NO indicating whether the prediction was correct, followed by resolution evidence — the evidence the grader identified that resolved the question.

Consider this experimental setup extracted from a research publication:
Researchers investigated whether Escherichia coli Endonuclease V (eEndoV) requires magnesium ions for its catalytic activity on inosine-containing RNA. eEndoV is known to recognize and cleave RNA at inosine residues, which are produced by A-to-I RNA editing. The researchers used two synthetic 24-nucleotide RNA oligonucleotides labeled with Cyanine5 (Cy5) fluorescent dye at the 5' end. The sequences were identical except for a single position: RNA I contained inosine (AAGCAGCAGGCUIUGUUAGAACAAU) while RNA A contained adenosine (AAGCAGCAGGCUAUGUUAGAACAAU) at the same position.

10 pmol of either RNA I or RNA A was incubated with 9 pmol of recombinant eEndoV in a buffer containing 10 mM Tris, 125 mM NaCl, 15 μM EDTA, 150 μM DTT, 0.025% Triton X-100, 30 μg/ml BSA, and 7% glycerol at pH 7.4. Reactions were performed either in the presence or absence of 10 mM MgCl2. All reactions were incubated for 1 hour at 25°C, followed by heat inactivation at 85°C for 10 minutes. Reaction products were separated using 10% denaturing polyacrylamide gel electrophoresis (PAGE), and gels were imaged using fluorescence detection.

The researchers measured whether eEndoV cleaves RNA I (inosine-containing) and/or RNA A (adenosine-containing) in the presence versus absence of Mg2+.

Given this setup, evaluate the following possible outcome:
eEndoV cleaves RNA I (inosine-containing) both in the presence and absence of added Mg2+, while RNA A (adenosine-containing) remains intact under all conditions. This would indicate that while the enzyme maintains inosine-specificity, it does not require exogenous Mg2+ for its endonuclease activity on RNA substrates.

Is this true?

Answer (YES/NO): NO